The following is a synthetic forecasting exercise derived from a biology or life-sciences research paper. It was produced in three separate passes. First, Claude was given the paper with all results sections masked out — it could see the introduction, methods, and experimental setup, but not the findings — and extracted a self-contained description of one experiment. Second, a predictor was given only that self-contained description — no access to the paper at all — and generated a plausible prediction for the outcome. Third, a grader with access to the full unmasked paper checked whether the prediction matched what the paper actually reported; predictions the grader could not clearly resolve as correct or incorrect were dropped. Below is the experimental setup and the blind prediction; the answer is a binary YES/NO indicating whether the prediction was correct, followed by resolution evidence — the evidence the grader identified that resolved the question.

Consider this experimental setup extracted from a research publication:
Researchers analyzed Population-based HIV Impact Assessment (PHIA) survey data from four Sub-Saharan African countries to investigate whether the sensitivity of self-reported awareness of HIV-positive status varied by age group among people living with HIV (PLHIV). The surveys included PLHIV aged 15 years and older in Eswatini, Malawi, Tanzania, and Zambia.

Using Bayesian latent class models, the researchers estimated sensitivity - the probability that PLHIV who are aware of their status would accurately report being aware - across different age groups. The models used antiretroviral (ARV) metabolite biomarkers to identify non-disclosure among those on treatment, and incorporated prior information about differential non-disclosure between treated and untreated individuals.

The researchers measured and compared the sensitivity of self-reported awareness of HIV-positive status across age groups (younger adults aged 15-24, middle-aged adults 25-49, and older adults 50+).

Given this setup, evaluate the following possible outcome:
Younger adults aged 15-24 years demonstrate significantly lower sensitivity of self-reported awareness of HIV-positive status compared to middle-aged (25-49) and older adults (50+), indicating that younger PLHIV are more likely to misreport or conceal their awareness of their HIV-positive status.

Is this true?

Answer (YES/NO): YES